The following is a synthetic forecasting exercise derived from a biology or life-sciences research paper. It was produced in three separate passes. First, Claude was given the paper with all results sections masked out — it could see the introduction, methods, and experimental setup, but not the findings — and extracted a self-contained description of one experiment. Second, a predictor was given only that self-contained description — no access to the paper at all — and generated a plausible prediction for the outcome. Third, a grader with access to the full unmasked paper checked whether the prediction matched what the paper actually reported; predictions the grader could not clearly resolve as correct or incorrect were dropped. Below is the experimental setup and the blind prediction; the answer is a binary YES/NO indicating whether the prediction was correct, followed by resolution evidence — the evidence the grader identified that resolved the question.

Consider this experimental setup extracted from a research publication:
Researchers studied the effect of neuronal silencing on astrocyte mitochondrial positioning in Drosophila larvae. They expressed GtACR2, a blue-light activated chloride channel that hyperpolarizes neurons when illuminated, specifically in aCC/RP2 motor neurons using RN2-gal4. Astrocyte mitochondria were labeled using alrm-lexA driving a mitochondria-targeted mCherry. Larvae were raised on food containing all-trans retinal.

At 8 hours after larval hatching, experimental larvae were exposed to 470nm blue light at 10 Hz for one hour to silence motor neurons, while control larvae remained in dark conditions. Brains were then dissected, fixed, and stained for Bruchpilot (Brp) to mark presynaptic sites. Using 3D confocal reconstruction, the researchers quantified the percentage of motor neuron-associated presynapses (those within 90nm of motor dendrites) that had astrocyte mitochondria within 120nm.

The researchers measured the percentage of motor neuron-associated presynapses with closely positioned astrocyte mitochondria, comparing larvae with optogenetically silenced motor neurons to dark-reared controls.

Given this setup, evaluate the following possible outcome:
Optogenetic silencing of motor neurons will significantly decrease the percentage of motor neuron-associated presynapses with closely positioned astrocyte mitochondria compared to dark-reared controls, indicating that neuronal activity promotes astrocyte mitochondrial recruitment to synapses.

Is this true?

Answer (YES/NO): NO